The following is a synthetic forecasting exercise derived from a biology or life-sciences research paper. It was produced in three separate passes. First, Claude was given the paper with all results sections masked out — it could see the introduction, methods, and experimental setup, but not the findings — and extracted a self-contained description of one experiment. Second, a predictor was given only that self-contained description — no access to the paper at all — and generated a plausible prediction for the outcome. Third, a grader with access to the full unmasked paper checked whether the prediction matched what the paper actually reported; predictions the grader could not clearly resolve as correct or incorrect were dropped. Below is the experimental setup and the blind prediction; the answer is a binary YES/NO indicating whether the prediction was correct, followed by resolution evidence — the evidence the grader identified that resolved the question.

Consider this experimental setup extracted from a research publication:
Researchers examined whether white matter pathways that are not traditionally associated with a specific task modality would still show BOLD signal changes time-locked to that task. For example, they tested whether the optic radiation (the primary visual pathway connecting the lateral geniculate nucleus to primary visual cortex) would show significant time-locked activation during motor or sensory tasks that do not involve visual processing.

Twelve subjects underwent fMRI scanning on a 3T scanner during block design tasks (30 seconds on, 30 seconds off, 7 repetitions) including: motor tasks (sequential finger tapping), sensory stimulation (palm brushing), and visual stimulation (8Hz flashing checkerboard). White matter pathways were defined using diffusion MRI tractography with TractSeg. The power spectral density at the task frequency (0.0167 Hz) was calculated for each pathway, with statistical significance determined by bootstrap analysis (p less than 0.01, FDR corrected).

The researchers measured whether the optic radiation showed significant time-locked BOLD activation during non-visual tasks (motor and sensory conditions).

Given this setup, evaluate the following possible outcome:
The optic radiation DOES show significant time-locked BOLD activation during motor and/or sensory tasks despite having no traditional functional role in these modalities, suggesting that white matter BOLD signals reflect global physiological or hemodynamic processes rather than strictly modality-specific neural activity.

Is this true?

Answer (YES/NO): YES